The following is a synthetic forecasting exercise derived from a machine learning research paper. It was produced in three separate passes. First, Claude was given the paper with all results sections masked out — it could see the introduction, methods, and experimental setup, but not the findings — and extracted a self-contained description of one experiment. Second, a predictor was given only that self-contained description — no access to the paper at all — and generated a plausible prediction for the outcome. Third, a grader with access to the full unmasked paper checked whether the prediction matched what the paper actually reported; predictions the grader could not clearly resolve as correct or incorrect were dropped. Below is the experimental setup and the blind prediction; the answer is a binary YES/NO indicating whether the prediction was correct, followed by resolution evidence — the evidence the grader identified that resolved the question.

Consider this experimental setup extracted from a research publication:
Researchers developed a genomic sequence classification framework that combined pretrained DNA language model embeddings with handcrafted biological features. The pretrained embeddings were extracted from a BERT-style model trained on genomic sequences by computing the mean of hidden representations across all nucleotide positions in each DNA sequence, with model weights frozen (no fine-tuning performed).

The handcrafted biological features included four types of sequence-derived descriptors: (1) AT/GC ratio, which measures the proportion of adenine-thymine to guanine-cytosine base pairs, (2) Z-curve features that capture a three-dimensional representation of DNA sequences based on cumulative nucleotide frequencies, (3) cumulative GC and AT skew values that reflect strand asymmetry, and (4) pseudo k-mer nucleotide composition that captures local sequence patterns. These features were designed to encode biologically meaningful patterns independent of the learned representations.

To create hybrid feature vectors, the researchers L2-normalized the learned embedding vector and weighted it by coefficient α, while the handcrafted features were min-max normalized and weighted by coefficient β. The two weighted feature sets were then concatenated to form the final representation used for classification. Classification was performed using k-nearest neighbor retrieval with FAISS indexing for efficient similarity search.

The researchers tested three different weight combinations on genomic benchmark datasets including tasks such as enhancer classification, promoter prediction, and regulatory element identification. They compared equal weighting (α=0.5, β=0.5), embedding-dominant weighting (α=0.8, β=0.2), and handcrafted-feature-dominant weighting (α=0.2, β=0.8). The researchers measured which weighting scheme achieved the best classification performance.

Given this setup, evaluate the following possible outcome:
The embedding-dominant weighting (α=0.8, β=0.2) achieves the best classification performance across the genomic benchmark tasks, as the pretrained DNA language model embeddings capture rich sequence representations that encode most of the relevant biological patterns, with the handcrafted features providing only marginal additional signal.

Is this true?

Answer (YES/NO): YES